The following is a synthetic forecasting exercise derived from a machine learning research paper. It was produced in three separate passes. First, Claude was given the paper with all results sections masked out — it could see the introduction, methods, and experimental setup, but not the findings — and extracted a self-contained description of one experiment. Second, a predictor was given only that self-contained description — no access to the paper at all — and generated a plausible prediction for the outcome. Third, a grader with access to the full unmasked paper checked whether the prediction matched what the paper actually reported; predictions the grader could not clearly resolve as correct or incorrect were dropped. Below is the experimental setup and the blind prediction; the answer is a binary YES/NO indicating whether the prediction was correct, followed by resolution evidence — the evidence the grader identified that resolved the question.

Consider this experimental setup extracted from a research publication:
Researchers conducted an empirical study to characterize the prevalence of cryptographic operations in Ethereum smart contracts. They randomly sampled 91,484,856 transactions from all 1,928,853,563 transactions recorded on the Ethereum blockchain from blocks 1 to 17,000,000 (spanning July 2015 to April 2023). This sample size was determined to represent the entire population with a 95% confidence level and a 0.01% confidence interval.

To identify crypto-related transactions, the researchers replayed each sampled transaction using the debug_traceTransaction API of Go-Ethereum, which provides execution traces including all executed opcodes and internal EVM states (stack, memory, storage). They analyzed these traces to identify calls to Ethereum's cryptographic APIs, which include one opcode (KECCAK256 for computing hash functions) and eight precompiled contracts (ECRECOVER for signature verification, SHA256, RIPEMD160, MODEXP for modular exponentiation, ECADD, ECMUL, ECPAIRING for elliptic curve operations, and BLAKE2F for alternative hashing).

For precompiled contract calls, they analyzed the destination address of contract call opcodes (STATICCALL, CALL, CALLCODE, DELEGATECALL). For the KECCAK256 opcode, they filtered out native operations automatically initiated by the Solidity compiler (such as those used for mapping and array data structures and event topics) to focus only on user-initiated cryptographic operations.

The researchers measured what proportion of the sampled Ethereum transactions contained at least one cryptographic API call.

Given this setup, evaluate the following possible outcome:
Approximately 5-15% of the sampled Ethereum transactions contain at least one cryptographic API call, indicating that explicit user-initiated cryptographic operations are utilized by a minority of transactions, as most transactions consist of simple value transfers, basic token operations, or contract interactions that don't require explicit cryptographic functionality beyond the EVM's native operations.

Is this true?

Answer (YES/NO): YES